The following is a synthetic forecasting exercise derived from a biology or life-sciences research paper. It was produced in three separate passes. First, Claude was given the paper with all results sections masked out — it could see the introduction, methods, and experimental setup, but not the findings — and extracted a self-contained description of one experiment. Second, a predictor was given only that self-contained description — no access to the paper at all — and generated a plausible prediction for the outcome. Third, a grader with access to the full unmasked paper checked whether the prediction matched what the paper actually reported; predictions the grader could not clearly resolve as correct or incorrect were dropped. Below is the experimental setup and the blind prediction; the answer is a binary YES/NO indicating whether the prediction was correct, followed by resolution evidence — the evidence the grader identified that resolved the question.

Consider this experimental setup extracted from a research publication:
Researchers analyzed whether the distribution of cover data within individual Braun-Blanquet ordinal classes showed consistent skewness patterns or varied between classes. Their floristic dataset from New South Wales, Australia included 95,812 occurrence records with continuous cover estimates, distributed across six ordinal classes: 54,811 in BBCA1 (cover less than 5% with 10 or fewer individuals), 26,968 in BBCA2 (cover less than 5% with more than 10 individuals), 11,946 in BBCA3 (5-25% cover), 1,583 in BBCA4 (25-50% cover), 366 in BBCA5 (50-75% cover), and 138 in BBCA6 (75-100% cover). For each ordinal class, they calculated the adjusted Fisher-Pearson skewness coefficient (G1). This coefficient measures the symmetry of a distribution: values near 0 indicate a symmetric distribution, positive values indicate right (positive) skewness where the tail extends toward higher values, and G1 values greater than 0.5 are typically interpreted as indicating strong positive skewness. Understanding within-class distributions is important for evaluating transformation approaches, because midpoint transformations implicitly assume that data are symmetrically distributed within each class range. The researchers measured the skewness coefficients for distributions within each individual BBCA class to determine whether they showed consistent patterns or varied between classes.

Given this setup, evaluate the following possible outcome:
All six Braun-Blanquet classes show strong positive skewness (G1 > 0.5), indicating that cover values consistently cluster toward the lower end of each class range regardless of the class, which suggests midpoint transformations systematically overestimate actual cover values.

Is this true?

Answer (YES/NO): NO